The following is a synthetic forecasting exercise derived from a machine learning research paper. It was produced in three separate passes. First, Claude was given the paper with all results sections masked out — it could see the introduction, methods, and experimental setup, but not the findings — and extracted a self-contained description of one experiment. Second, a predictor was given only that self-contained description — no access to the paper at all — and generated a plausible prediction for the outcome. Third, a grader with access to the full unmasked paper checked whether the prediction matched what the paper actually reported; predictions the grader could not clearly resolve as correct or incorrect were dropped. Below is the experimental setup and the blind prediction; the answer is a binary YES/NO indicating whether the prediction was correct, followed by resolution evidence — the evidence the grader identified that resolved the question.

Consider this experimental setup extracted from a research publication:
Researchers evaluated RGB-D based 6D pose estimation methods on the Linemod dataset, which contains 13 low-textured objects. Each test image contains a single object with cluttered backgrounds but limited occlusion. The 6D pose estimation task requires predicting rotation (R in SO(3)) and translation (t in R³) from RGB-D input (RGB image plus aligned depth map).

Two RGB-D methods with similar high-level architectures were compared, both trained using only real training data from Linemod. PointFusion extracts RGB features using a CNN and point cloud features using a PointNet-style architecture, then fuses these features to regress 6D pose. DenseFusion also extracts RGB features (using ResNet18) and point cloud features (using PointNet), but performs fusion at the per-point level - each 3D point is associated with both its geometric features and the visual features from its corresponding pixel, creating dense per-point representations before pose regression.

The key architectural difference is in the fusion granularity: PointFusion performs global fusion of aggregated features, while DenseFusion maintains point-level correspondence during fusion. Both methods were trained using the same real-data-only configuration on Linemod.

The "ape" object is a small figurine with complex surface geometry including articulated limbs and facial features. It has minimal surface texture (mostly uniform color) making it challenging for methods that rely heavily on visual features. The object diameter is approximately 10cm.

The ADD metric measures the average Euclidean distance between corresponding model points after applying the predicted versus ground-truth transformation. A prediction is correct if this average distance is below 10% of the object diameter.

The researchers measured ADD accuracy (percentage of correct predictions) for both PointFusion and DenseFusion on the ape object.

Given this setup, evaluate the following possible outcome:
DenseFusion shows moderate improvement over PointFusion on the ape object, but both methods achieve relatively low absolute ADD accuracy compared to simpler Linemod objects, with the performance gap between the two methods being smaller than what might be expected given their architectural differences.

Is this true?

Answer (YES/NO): NO